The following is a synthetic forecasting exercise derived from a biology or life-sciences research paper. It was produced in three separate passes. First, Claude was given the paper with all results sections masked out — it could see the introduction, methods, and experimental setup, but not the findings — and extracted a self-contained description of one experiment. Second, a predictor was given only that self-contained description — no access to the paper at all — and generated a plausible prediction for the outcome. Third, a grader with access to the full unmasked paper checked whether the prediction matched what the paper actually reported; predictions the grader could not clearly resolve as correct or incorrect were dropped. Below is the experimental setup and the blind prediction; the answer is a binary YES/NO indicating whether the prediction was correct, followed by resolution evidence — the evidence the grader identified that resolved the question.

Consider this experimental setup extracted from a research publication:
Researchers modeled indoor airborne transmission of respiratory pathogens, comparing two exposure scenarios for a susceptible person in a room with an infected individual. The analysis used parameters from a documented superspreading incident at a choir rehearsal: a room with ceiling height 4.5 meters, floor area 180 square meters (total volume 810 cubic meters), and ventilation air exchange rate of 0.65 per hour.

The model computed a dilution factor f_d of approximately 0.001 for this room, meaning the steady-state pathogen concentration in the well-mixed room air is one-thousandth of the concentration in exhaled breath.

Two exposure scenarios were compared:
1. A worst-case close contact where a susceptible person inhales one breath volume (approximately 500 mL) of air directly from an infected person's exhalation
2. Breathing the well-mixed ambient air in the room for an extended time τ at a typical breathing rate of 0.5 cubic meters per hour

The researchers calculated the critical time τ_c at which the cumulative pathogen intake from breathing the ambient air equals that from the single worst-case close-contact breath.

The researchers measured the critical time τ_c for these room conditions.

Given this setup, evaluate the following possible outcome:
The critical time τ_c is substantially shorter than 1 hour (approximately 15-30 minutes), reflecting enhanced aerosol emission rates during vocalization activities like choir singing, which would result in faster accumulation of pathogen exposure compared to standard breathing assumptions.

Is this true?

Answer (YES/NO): NO